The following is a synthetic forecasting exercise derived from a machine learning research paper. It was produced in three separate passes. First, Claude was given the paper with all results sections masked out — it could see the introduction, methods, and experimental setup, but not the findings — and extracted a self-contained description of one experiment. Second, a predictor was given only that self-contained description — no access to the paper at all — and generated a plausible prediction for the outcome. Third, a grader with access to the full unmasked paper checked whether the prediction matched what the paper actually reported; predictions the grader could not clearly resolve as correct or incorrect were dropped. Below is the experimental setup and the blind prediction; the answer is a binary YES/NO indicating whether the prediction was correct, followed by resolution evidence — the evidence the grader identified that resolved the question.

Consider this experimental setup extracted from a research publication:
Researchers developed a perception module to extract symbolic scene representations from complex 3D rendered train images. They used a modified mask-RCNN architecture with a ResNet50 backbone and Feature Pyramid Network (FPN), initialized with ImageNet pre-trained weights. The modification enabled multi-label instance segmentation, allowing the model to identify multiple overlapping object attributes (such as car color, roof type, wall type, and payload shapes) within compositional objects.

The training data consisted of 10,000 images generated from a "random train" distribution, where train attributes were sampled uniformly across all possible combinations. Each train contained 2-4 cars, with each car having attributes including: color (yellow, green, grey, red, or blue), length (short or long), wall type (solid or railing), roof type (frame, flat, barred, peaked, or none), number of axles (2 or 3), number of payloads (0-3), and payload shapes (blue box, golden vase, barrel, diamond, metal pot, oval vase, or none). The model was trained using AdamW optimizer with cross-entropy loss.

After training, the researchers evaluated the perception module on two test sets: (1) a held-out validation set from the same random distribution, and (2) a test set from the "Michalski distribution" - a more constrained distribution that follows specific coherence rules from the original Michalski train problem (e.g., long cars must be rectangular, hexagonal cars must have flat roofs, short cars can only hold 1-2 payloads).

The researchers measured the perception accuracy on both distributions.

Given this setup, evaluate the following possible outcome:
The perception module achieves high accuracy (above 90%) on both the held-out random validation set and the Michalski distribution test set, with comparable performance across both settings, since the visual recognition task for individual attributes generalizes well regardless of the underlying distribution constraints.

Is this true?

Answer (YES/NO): YES